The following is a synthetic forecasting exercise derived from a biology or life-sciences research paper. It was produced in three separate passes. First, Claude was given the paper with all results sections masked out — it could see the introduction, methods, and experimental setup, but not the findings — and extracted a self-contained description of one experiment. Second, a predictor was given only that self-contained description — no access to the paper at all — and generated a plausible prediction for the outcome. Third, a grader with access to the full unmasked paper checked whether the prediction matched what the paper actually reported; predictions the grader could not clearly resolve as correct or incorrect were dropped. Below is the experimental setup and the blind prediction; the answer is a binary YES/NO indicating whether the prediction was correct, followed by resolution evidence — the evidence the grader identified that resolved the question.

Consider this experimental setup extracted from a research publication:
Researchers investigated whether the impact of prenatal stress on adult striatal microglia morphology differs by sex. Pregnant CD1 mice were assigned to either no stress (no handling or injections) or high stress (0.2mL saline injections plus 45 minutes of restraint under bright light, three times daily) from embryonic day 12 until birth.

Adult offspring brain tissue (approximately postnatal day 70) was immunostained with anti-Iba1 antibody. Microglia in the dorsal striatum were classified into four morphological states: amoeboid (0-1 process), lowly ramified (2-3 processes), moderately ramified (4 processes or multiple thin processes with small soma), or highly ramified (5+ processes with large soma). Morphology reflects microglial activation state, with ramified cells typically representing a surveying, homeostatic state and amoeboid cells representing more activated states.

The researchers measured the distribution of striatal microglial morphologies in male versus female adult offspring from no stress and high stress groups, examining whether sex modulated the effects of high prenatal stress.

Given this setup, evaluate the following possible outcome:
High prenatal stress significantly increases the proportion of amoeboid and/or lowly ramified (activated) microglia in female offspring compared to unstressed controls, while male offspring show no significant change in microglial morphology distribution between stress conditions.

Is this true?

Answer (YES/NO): NO